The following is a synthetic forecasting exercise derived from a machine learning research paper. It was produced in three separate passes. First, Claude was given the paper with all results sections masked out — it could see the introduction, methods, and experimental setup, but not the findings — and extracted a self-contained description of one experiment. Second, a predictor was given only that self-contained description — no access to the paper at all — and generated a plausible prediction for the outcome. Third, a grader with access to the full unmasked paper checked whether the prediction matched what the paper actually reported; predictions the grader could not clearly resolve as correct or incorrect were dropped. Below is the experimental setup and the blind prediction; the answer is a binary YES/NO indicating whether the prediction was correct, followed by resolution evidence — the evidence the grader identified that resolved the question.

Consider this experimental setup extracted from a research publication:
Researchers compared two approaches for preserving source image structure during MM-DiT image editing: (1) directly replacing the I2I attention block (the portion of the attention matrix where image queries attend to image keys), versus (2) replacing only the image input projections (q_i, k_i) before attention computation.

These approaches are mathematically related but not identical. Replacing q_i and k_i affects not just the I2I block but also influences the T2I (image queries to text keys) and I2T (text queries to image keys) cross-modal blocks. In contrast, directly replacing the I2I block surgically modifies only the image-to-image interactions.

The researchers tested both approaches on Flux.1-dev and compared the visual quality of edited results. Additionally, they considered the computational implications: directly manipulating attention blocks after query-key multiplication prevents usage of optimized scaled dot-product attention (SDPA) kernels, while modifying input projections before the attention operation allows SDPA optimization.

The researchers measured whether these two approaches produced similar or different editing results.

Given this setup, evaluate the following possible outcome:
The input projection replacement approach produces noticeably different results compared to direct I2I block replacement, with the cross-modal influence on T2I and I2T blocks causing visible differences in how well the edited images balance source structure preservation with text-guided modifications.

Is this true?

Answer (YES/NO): NO